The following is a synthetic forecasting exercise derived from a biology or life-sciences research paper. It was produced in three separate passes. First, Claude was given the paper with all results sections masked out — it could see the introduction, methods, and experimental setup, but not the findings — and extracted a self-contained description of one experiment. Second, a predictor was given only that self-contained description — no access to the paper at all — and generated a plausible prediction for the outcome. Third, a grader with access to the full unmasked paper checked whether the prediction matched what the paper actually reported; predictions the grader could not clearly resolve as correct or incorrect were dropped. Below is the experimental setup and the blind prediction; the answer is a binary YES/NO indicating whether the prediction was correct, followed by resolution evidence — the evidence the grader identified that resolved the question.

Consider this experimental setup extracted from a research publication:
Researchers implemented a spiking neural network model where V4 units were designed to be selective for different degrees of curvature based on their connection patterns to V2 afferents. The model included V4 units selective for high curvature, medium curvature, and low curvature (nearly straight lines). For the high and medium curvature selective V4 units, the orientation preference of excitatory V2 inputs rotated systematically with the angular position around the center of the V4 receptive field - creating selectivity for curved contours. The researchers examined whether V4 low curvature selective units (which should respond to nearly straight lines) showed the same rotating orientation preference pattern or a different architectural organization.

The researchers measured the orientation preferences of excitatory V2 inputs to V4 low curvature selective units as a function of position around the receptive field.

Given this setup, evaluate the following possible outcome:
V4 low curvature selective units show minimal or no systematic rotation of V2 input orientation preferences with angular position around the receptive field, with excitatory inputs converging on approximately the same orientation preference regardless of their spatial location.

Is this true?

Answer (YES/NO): YES